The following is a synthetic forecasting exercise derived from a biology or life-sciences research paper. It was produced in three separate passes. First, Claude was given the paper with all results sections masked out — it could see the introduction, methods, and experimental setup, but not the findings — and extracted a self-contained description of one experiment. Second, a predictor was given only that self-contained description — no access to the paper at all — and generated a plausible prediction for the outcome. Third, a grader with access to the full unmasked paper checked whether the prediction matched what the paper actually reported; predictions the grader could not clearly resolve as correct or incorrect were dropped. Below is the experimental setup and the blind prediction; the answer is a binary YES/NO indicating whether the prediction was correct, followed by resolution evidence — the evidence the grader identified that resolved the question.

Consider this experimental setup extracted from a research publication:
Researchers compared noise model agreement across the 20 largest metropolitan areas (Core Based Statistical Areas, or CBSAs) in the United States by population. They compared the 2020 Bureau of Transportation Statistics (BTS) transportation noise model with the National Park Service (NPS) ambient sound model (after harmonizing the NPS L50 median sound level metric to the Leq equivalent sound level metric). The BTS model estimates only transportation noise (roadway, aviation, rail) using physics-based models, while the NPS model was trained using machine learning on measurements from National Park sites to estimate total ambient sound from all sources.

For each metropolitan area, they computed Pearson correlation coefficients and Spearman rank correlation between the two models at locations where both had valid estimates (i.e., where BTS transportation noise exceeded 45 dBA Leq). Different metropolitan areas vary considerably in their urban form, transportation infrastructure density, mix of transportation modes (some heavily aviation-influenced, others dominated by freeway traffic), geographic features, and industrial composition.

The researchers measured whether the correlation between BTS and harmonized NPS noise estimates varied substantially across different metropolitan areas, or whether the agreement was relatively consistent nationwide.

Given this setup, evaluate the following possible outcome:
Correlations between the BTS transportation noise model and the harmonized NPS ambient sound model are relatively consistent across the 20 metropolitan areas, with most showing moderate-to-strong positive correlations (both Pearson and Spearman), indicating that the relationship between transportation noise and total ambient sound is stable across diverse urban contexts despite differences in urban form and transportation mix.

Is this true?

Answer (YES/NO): NO